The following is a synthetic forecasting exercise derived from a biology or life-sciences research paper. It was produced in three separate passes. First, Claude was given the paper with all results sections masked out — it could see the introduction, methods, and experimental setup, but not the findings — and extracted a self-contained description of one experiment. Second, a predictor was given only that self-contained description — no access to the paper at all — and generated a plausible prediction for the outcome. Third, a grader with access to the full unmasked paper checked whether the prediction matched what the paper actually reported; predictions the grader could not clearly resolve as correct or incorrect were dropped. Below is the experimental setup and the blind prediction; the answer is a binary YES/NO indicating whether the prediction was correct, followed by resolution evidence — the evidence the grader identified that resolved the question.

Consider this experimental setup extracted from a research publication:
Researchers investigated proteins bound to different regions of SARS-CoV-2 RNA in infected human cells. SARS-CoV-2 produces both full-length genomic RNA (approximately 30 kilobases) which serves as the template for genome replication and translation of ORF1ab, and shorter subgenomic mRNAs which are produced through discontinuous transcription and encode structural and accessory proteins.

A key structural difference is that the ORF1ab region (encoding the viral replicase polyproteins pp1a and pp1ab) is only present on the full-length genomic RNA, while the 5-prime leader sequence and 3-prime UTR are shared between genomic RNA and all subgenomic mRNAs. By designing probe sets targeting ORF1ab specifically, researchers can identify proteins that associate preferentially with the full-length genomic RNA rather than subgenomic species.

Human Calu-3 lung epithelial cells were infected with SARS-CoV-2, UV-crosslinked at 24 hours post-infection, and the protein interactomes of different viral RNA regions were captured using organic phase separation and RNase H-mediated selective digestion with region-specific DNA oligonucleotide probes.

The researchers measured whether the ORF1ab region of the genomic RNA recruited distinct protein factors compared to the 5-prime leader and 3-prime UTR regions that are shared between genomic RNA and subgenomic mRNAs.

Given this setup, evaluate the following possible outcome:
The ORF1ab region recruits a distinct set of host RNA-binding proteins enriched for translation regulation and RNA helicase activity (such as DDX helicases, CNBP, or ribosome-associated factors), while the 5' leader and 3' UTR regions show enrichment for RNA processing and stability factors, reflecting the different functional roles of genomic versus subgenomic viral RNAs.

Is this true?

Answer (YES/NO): NO